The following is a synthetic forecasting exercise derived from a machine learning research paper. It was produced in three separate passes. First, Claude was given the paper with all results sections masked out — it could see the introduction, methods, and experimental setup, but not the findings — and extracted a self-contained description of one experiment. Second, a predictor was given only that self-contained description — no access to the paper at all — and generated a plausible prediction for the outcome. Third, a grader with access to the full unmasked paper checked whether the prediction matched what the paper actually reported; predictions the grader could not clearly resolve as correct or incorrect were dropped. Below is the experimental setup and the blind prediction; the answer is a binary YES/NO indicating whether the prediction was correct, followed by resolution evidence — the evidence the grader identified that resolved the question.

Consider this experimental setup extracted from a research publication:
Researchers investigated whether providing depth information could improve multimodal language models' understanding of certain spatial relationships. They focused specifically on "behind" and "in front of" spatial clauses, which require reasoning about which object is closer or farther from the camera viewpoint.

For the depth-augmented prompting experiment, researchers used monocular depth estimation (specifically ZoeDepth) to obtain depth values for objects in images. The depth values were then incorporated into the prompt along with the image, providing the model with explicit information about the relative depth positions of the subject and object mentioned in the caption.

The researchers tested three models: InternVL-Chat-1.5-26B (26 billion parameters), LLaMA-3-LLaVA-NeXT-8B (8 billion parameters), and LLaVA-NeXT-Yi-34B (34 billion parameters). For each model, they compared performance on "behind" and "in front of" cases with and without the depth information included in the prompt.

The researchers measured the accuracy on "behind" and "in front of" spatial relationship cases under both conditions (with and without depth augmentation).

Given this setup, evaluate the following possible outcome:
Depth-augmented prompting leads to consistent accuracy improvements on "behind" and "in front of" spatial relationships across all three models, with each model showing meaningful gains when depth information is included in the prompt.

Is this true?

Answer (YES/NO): YES